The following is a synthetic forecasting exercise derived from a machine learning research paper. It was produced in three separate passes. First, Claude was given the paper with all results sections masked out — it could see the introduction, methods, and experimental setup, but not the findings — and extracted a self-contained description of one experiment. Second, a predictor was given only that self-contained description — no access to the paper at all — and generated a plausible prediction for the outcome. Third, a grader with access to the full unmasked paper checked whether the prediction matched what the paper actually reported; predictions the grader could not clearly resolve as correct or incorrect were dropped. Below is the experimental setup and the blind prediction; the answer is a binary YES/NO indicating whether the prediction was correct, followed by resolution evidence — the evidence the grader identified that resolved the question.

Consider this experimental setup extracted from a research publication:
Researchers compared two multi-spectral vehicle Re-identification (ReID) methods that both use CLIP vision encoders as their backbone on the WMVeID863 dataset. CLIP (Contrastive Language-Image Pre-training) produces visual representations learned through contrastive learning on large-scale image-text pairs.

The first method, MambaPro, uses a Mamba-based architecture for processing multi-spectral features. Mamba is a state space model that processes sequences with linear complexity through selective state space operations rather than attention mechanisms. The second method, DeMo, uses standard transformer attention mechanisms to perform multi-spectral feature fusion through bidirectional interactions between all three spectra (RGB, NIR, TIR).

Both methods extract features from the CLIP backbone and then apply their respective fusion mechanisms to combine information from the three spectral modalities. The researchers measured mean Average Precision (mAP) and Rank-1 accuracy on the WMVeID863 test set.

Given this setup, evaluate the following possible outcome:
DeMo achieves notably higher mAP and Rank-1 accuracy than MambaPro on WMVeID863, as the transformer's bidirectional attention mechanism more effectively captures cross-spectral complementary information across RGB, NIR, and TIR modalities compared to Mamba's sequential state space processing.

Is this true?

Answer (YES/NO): NO